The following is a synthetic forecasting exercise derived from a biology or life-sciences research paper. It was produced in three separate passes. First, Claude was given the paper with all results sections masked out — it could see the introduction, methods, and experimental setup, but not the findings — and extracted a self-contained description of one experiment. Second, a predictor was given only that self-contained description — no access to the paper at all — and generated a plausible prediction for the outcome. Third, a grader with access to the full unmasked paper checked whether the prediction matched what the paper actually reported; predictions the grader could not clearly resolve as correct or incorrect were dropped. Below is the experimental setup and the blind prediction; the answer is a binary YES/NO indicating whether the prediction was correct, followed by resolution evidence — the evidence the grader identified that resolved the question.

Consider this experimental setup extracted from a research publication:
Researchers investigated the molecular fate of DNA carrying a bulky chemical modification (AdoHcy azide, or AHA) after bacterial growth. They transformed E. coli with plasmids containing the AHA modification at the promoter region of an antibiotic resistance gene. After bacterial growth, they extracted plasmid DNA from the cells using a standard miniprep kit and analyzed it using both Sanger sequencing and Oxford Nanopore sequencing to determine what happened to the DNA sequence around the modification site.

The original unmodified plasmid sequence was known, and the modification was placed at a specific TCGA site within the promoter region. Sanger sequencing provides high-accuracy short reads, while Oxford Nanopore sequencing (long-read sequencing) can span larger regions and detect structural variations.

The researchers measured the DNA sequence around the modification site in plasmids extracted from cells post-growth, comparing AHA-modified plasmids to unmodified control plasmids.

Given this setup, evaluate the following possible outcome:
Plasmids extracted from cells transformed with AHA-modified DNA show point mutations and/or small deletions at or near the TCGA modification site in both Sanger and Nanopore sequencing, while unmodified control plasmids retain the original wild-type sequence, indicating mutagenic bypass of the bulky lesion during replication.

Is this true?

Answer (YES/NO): NO